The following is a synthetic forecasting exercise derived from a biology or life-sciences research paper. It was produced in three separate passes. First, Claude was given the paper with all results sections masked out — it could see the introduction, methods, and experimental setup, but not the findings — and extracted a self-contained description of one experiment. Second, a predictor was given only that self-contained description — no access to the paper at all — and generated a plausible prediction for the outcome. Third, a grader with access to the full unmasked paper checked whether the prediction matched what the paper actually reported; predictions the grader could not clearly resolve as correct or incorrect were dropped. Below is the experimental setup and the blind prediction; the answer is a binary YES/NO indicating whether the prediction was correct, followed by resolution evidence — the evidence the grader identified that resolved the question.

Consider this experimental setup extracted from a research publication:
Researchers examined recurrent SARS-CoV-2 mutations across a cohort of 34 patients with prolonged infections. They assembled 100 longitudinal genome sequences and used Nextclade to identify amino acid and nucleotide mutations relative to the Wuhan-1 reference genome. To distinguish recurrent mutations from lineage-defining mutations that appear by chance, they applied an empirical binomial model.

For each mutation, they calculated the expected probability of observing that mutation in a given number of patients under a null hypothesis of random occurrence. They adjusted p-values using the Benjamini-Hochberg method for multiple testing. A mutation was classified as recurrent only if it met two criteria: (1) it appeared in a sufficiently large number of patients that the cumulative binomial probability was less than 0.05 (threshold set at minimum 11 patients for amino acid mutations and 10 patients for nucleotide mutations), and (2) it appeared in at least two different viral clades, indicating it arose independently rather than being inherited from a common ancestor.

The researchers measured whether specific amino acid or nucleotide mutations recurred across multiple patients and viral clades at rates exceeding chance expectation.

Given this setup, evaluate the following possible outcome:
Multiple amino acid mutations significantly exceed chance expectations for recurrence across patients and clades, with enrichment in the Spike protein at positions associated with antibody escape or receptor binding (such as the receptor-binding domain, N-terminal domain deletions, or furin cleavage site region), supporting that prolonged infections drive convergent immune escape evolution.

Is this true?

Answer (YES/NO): YES